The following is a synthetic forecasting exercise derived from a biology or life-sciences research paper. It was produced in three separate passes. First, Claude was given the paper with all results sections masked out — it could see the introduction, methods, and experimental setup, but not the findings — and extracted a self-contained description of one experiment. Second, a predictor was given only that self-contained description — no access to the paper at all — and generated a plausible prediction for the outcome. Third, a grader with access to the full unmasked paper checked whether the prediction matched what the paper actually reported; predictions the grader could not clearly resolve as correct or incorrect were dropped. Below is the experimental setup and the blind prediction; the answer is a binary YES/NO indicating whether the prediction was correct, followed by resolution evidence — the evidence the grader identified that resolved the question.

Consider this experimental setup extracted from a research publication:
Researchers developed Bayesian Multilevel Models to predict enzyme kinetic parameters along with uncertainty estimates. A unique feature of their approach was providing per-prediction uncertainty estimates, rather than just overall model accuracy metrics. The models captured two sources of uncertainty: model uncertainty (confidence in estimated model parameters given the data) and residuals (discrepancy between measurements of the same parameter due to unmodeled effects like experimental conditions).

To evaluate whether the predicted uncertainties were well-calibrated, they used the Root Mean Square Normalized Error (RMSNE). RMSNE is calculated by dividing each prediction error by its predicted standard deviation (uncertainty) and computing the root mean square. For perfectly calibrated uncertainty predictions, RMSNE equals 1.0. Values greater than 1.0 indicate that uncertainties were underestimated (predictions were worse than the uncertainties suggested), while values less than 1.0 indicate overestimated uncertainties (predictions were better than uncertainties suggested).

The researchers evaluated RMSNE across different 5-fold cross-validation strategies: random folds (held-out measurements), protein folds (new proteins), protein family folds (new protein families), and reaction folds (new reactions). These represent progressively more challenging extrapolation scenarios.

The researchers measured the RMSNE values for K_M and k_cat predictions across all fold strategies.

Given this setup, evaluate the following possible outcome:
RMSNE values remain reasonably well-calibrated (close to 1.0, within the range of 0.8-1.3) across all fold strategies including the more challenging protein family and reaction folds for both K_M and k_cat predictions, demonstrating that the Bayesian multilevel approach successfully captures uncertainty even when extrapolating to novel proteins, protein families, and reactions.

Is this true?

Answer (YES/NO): YES